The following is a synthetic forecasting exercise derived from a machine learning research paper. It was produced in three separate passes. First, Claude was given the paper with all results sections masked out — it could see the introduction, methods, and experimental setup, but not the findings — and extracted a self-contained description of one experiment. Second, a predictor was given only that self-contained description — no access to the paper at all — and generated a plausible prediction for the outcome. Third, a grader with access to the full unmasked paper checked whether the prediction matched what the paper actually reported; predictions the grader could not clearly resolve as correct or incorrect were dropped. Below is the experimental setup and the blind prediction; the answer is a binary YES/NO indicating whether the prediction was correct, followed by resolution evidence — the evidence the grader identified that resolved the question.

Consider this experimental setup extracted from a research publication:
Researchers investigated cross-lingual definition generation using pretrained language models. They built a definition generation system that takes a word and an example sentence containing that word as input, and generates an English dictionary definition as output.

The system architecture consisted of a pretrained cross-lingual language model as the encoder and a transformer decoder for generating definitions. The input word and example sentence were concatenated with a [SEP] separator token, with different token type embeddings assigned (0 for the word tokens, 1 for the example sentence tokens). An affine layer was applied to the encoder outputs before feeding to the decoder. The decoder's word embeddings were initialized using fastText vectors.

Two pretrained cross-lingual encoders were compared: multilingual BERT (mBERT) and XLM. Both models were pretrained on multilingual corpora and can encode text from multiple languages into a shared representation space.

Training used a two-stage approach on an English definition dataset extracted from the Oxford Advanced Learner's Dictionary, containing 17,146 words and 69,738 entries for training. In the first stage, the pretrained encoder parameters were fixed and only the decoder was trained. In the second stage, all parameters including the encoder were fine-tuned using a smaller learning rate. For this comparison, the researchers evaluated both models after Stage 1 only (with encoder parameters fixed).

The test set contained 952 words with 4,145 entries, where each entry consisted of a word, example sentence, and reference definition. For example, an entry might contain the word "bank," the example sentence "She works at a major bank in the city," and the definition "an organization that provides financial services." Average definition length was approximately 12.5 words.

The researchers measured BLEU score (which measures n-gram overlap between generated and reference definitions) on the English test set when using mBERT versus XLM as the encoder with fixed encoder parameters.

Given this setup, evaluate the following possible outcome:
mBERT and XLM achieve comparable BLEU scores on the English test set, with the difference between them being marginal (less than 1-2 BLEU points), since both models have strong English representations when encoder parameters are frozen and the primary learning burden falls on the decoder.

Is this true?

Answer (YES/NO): YES